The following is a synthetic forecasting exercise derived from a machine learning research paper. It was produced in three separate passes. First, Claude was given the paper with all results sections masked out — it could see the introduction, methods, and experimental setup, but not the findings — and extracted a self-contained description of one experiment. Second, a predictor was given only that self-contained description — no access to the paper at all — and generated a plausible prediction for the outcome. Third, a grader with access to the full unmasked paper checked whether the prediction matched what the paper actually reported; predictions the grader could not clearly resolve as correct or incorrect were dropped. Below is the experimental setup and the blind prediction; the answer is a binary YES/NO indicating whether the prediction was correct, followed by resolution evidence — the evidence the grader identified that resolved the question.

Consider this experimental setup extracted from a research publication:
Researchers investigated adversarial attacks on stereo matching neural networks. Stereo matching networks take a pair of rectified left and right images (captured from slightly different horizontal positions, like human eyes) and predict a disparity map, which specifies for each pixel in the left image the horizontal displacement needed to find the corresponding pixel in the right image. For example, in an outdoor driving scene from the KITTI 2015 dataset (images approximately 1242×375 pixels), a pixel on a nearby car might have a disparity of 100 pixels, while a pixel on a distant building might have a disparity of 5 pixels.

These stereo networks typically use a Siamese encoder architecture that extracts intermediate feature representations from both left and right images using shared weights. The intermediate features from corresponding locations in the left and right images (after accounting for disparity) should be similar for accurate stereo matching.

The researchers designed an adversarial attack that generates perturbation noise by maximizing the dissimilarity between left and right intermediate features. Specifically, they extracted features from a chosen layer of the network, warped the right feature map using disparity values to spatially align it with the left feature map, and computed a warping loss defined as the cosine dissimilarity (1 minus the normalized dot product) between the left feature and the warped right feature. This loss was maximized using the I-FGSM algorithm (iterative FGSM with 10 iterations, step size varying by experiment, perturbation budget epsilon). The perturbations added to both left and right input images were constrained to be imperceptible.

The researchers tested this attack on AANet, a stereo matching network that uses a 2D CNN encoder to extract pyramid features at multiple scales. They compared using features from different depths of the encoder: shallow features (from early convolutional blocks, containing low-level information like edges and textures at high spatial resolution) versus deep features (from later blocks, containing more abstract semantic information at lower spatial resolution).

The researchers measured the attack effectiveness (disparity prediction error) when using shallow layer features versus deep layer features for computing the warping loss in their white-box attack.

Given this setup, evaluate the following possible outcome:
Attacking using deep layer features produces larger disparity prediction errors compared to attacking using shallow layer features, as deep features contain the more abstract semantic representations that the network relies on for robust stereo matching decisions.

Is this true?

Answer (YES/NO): NO